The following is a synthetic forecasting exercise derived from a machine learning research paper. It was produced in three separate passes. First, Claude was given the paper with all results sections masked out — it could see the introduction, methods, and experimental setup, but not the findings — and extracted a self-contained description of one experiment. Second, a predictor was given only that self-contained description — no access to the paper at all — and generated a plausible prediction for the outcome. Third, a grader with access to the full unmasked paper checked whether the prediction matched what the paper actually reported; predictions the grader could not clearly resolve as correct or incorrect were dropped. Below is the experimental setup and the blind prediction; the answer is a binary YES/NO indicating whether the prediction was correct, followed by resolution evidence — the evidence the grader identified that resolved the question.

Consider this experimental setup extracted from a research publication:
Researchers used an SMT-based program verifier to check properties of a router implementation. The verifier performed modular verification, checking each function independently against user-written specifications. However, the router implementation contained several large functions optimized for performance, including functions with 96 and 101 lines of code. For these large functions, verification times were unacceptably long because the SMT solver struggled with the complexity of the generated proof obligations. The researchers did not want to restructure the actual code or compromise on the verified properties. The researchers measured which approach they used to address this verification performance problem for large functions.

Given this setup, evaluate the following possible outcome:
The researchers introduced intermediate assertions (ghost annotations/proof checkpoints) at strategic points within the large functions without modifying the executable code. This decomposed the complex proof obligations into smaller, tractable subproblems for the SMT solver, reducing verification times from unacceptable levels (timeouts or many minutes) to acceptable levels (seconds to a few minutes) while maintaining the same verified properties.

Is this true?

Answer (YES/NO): NO